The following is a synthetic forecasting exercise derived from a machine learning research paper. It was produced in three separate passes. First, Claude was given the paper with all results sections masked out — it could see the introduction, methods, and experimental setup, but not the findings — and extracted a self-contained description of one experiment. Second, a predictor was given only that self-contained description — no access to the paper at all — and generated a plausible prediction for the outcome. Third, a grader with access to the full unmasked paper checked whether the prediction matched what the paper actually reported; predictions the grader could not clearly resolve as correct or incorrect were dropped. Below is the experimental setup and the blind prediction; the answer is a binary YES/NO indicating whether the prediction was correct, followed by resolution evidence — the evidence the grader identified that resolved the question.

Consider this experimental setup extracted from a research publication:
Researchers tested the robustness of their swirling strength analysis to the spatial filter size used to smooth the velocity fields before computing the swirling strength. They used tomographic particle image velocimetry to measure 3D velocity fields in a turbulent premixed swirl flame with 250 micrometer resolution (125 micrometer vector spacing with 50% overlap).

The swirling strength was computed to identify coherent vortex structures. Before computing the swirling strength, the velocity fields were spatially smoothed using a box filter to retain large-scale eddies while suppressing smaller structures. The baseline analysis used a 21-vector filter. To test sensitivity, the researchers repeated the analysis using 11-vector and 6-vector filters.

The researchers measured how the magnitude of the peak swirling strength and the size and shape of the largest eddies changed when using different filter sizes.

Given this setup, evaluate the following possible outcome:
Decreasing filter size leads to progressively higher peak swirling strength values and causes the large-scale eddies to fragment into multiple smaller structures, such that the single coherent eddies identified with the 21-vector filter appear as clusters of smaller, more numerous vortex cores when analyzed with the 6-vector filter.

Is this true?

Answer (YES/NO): NO